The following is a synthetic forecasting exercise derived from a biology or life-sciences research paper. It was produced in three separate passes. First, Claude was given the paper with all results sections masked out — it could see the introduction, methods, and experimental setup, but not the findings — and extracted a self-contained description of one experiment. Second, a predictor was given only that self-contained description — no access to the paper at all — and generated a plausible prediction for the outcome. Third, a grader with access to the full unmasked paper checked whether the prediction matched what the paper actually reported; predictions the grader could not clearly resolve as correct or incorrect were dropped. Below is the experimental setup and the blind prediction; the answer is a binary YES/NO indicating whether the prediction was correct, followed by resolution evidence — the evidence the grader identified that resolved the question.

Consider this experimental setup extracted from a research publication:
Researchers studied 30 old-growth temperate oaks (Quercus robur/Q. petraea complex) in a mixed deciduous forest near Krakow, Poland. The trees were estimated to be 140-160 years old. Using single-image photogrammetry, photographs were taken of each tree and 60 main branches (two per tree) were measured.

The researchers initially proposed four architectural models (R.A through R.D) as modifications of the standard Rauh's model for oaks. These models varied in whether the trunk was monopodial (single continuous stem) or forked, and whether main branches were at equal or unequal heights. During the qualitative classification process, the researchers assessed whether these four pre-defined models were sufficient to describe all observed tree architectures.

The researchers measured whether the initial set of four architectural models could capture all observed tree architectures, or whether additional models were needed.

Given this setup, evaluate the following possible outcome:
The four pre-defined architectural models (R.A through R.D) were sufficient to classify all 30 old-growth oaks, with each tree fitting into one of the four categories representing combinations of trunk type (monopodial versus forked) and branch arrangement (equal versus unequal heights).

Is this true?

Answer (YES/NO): NO